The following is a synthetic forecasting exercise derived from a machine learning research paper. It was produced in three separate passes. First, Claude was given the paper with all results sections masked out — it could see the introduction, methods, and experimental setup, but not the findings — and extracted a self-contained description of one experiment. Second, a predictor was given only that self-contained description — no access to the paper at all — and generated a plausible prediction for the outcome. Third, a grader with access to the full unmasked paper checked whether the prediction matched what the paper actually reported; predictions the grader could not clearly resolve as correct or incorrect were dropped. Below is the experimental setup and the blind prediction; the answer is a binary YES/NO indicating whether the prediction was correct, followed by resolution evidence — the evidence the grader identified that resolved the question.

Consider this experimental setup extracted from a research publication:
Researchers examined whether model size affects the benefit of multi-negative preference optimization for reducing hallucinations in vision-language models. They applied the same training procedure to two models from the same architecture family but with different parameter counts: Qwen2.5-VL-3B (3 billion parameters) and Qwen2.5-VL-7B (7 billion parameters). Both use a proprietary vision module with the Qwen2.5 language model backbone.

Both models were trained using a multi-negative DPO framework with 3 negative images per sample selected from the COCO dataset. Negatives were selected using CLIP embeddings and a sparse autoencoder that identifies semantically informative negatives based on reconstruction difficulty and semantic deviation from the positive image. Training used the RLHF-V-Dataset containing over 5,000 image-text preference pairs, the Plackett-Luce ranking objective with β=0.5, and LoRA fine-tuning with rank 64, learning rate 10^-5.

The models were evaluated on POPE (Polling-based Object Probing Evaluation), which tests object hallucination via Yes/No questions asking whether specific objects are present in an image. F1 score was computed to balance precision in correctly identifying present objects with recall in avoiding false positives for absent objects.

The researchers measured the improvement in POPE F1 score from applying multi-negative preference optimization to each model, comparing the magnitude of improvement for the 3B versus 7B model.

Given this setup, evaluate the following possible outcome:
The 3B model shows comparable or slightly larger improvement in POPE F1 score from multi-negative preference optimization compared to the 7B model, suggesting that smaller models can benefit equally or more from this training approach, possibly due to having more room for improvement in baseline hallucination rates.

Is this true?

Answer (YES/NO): YES